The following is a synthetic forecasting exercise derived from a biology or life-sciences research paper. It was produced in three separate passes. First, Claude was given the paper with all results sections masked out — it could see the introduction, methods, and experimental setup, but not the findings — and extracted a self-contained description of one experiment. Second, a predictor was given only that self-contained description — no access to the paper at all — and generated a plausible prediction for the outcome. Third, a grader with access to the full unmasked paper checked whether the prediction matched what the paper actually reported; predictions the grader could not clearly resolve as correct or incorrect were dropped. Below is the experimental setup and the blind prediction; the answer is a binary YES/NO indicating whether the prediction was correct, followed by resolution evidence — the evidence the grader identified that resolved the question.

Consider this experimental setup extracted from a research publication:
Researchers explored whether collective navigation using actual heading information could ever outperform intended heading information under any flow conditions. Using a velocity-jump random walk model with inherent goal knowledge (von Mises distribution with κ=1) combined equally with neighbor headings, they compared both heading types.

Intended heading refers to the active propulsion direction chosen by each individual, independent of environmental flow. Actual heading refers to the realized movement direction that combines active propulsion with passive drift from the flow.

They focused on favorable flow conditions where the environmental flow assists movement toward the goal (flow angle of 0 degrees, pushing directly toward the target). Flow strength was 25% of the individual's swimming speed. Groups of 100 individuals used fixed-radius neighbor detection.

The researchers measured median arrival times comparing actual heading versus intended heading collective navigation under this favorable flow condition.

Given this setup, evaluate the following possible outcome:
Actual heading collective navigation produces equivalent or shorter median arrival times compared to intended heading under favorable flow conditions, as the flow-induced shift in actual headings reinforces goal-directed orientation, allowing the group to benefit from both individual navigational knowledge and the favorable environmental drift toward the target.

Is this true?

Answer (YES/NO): YES